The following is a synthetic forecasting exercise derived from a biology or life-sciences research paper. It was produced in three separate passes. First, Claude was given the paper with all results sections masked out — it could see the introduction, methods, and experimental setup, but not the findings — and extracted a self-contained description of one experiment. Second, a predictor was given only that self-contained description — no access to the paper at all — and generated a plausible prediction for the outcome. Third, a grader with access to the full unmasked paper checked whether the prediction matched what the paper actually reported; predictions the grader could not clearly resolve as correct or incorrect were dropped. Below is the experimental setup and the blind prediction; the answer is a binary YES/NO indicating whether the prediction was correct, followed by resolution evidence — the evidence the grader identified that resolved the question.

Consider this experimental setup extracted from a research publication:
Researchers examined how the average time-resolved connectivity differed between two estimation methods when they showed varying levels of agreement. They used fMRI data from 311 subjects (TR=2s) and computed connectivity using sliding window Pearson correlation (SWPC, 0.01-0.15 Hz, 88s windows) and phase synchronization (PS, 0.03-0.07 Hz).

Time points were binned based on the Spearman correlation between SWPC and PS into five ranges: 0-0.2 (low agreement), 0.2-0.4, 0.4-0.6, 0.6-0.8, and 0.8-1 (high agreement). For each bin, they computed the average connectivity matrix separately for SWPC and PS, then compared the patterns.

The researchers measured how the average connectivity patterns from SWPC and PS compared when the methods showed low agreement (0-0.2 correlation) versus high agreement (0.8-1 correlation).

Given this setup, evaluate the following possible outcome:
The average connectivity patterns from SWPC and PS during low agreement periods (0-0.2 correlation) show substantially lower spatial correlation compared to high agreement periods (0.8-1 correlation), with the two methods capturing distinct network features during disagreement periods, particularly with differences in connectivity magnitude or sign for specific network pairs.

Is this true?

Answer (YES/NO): YES